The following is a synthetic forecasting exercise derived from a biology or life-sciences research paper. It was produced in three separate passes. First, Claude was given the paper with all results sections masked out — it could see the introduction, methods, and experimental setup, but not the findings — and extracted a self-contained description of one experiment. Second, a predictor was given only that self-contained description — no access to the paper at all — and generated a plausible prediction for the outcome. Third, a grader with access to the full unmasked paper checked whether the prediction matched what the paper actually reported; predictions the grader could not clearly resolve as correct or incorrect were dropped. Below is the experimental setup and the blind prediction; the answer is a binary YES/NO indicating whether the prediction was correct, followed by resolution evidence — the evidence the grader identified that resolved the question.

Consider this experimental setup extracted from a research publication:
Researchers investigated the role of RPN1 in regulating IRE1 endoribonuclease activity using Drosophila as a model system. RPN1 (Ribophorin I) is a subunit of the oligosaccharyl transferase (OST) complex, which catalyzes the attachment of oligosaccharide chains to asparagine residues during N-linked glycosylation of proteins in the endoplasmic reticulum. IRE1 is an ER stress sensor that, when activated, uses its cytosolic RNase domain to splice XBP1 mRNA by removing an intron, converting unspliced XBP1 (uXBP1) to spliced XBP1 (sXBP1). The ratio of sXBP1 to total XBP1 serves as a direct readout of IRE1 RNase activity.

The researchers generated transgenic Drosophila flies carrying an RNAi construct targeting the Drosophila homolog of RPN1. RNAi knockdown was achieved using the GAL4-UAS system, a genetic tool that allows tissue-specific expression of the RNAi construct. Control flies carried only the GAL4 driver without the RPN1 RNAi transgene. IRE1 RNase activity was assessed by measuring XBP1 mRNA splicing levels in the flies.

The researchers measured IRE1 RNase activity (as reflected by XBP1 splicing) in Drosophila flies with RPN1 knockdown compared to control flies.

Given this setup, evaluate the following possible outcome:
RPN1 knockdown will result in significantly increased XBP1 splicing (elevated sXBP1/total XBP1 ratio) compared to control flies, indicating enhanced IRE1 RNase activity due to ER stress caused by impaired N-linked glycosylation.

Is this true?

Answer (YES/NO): NO